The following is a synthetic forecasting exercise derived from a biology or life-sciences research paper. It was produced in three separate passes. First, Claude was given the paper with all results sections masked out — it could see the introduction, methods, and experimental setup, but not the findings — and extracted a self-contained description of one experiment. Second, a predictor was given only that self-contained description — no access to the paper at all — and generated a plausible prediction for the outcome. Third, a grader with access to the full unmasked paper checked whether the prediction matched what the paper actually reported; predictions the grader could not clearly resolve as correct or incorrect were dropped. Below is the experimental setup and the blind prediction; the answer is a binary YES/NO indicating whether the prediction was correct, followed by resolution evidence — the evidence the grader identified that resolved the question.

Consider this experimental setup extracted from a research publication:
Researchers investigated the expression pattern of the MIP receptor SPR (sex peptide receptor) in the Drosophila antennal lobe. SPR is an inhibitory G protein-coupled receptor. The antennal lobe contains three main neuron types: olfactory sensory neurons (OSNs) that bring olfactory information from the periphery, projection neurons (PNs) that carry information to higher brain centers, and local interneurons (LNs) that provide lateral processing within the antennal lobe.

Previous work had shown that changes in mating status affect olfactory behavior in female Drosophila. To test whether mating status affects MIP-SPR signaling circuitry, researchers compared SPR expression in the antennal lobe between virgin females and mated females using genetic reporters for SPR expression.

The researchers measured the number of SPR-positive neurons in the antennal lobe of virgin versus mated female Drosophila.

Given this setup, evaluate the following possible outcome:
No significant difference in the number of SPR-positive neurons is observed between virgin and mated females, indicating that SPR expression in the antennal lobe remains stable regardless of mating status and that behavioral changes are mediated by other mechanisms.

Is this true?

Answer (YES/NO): YES